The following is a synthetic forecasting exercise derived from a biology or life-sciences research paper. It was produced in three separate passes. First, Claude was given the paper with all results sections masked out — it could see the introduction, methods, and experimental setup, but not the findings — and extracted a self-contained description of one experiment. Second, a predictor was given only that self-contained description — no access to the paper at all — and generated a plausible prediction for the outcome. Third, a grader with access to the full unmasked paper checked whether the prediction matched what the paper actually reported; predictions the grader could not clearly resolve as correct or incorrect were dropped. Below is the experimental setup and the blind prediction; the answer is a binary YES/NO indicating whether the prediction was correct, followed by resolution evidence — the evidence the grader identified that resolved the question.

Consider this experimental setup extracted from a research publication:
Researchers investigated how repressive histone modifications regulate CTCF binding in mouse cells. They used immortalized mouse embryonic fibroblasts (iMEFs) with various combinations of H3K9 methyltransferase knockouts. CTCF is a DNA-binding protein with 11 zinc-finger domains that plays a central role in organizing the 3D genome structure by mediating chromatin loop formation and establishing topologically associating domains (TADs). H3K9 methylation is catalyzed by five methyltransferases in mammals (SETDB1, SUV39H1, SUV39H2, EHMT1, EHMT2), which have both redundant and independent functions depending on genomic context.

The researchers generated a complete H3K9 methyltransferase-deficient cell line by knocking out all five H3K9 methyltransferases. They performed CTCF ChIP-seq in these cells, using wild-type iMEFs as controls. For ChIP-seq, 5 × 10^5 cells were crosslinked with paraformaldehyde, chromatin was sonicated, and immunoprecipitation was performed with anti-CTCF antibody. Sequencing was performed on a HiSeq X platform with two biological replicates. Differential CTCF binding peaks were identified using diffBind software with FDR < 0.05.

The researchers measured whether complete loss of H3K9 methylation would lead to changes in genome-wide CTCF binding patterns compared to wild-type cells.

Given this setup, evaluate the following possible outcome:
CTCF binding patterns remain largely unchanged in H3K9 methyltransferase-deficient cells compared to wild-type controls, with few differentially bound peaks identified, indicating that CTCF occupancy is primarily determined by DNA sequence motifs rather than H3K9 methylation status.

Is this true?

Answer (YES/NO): NO